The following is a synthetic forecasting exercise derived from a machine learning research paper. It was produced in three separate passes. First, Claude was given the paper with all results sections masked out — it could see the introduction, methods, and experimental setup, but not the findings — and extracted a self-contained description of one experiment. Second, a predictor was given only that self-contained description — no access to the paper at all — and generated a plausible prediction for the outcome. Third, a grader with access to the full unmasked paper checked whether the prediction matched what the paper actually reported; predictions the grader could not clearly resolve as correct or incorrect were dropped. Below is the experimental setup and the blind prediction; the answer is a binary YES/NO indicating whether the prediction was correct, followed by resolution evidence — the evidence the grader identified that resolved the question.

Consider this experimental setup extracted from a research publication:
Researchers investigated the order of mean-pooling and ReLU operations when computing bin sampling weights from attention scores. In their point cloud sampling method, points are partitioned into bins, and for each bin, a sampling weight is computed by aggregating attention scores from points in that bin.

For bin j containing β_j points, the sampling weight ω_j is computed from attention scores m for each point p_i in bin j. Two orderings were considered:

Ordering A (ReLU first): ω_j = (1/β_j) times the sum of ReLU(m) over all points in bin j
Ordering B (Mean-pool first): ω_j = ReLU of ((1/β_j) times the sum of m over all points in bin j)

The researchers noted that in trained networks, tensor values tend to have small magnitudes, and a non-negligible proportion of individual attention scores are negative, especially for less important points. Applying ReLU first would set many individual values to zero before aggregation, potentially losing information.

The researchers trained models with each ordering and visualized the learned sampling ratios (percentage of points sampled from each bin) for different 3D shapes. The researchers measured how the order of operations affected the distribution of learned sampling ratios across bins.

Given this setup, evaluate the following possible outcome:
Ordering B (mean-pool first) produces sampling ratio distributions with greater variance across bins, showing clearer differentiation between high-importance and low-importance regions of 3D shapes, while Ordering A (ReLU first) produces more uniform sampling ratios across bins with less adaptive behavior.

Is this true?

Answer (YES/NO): YES